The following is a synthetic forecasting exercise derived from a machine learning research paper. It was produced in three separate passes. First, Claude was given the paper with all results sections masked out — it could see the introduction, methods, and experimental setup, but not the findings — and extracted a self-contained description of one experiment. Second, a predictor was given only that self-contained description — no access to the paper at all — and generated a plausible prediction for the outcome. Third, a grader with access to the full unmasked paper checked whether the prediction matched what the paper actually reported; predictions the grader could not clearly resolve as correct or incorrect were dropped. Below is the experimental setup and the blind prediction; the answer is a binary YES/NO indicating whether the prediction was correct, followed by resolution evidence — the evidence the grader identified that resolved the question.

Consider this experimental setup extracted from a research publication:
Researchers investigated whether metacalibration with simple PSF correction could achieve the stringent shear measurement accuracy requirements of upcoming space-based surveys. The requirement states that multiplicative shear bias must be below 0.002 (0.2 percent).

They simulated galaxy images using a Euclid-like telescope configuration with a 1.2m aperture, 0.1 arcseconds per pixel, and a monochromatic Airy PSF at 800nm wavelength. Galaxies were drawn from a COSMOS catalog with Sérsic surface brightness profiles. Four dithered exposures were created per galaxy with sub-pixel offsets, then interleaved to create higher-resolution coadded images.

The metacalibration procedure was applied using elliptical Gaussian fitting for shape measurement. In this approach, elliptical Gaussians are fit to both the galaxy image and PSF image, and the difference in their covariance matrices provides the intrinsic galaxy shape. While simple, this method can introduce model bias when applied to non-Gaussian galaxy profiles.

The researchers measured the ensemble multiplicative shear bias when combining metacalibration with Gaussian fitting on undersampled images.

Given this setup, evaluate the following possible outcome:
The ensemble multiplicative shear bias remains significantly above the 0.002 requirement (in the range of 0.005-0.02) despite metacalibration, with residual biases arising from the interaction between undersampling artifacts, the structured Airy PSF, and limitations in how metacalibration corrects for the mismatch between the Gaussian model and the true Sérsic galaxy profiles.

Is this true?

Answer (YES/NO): NO